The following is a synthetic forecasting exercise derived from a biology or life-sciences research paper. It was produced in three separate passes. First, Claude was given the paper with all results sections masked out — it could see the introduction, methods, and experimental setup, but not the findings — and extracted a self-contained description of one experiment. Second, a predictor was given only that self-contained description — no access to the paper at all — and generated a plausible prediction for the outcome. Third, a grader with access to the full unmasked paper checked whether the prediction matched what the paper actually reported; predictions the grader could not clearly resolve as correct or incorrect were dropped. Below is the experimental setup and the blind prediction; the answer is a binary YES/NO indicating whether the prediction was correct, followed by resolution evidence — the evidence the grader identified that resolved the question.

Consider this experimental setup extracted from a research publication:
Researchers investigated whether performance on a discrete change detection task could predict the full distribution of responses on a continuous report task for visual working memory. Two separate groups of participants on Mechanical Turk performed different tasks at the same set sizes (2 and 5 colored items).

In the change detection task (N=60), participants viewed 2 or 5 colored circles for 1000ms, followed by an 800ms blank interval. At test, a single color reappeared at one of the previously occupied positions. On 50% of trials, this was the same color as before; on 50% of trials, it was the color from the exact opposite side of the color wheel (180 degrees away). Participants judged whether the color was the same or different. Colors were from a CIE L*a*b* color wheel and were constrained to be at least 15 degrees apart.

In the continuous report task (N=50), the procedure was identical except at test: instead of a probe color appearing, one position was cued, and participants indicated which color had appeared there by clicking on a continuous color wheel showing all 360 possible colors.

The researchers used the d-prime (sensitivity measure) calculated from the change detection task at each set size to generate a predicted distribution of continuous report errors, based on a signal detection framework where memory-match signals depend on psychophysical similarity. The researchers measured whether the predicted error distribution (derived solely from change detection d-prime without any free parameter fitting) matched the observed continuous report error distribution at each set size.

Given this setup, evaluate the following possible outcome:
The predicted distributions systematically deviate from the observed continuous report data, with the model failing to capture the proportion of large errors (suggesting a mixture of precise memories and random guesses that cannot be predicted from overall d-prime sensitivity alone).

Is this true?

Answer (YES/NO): NO